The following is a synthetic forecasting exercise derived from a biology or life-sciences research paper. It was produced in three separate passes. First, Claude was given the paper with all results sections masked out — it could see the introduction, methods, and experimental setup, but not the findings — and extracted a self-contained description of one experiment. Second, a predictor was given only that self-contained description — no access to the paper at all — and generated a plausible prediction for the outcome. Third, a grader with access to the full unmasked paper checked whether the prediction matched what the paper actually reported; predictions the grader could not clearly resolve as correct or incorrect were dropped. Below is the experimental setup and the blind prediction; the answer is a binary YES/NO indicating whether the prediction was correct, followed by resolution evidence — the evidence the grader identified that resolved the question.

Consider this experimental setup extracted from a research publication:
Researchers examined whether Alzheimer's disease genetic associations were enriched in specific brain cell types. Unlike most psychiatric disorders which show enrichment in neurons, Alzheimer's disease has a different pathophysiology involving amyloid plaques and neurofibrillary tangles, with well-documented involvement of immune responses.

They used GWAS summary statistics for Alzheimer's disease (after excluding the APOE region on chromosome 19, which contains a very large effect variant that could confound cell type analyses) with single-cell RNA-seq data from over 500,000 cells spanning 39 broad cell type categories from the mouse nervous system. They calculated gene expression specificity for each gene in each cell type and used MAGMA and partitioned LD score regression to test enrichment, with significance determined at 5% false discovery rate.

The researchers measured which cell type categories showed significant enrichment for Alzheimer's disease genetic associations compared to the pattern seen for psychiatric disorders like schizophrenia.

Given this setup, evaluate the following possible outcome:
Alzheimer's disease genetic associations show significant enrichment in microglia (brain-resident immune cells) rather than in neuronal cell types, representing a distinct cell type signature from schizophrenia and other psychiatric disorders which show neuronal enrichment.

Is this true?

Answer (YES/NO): NO